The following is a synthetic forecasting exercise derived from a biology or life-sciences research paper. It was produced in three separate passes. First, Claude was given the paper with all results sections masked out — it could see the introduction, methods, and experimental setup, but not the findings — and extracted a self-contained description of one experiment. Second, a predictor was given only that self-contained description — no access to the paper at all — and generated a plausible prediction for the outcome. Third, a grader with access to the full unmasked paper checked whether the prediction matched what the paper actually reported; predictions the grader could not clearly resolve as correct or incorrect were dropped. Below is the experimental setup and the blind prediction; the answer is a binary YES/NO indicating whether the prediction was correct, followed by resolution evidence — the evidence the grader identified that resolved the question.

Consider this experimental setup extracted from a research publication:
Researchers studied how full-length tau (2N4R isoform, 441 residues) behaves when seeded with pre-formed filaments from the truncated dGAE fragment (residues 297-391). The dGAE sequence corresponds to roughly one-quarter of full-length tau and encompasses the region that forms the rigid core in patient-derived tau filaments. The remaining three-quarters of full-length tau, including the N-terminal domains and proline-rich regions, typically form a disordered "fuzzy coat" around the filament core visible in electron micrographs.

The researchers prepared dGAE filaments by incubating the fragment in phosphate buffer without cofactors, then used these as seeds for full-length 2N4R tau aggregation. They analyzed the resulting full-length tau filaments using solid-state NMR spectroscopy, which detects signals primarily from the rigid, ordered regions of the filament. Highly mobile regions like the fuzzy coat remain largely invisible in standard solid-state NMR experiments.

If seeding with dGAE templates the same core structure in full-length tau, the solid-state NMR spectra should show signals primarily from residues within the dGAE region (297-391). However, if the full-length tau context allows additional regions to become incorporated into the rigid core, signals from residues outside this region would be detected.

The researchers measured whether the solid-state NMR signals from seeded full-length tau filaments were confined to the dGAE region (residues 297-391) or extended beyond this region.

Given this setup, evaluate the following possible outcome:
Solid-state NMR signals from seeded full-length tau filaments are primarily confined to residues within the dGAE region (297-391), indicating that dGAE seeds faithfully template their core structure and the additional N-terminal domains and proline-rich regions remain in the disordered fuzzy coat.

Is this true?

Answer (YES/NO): YES